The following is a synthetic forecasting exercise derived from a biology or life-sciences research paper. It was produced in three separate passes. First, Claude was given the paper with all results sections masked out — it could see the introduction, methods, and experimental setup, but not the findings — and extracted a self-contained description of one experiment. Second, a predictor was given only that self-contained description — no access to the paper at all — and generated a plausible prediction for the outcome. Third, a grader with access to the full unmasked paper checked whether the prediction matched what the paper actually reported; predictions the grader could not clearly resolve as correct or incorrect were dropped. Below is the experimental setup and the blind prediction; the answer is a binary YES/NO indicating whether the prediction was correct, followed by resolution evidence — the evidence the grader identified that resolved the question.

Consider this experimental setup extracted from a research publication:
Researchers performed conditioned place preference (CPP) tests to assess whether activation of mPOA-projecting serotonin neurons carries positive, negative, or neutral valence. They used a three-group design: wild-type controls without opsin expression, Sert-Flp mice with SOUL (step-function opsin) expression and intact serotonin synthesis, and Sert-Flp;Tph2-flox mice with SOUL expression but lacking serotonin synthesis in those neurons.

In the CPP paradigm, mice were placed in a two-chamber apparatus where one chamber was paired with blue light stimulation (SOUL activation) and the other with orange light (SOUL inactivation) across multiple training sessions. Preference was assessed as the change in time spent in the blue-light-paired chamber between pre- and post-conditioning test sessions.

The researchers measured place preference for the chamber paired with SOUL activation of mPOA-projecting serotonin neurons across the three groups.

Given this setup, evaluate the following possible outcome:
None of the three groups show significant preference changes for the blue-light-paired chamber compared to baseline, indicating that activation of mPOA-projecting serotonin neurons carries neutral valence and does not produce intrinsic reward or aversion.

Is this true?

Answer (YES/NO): NO